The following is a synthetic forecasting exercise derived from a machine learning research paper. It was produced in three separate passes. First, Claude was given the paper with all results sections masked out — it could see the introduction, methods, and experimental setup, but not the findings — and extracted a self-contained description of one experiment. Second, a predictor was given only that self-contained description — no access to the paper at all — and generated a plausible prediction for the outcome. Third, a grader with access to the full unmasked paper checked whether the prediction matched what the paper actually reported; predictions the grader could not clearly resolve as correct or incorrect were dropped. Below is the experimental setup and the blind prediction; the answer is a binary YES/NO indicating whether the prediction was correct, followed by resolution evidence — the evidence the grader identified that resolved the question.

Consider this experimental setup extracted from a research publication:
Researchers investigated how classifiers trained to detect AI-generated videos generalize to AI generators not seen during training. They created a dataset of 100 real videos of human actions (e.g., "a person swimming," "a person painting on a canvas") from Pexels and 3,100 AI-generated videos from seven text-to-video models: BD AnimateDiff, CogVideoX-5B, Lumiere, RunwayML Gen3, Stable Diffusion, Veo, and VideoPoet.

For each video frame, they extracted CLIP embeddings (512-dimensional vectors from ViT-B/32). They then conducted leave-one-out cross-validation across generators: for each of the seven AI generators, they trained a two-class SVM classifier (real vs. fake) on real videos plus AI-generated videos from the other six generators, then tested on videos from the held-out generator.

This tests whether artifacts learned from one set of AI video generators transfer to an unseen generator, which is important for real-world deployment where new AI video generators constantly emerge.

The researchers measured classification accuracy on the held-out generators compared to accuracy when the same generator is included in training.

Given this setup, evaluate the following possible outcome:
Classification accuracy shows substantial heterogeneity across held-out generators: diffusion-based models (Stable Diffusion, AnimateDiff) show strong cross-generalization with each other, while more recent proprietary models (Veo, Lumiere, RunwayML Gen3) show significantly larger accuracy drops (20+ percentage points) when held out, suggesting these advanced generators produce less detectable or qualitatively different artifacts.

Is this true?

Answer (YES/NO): NO